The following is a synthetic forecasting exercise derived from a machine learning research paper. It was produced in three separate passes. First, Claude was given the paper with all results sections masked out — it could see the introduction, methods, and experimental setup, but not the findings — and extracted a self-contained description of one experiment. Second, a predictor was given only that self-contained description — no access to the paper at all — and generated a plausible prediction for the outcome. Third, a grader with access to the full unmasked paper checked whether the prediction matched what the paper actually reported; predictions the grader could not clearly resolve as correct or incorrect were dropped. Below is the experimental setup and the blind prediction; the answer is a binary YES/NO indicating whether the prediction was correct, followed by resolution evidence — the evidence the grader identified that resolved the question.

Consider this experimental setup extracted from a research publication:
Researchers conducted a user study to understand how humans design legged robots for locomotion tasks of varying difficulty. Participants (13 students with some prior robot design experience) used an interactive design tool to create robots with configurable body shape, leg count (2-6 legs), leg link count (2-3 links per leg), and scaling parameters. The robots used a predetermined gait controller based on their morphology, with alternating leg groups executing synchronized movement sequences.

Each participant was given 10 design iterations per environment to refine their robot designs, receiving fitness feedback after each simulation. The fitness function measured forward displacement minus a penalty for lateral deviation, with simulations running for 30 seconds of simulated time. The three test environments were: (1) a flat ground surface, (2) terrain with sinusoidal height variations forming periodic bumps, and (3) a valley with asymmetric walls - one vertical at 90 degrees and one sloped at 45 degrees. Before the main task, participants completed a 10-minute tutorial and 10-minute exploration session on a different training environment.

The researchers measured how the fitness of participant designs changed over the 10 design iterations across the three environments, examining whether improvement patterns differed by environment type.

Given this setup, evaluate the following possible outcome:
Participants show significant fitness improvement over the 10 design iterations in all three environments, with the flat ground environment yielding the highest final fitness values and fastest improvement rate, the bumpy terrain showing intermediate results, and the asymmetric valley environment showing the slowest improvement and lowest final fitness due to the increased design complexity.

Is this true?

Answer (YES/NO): NO